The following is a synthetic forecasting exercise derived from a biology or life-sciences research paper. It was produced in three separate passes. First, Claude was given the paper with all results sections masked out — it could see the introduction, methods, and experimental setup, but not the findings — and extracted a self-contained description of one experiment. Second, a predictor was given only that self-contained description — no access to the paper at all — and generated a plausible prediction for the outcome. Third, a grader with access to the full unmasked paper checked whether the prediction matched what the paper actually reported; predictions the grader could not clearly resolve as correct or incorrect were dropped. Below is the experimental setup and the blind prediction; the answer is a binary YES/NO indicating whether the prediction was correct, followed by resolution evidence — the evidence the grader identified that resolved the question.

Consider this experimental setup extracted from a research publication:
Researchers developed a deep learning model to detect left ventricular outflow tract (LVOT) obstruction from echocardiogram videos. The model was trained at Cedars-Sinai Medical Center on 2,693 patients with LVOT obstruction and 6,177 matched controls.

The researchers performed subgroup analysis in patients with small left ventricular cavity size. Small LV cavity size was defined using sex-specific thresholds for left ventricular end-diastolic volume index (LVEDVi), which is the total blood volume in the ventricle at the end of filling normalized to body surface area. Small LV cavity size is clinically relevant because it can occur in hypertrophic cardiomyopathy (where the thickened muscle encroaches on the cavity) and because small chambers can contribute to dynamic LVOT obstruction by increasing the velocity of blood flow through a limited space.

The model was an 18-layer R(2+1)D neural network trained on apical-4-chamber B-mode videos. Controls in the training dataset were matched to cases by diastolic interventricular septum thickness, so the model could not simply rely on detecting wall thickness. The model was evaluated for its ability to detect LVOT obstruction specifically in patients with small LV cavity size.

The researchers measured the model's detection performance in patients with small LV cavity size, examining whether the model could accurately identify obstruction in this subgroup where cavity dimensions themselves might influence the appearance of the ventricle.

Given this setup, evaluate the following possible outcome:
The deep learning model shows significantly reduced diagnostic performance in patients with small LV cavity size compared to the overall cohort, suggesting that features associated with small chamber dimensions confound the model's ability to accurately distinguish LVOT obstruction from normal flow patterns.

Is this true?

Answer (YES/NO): NO